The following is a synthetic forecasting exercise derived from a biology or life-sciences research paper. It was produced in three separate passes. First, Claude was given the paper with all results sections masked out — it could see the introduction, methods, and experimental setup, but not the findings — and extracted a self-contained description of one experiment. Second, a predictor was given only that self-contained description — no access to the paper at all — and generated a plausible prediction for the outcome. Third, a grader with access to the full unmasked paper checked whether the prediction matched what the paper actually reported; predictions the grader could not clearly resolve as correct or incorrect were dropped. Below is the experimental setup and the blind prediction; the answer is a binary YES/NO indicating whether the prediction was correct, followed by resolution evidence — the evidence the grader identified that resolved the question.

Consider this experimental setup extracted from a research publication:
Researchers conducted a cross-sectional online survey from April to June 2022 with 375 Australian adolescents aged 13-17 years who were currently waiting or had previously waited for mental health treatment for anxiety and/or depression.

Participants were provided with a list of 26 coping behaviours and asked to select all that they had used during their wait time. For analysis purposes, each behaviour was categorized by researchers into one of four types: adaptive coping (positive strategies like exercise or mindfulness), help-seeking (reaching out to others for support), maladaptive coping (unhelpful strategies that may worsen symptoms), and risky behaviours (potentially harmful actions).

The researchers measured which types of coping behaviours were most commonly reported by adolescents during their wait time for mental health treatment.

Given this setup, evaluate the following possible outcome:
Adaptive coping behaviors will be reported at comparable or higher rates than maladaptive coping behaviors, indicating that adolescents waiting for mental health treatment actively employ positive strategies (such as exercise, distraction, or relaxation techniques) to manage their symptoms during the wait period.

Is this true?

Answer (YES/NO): NO